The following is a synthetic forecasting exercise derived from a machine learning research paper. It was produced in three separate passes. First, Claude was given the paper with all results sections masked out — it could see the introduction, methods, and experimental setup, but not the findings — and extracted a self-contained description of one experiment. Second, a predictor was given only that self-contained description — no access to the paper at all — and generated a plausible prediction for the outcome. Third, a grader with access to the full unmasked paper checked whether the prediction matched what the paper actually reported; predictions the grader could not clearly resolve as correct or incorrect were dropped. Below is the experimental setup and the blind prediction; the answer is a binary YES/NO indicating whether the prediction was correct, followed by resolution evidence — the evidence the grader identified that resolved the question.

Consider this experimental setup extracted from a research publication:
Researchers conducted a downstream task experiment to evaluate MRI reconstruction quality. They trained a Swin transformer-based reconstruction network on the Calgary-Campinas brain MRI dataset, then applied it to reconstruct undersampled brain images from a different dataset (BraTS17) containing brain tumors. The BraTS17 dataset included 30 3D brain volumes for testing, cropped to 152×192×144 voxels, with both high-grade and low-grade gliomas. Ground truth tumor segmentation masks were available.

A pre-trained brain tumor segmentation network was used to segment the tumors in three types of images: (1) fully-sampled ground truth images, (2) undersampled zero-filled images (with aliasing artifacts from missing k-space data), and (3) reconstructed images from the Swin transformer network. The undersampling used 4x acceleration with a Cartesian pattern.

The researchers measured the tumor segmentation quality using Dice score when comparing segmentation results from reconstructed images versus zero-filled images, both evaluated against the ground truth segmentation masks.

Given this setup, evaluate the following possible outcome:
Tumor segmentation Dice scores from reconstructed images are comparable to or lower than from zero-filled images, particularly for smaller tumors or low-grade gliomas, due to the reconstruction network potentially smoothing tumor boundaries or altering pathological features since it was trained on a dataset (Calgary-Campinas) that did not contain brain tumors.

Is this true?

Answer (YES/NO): NO